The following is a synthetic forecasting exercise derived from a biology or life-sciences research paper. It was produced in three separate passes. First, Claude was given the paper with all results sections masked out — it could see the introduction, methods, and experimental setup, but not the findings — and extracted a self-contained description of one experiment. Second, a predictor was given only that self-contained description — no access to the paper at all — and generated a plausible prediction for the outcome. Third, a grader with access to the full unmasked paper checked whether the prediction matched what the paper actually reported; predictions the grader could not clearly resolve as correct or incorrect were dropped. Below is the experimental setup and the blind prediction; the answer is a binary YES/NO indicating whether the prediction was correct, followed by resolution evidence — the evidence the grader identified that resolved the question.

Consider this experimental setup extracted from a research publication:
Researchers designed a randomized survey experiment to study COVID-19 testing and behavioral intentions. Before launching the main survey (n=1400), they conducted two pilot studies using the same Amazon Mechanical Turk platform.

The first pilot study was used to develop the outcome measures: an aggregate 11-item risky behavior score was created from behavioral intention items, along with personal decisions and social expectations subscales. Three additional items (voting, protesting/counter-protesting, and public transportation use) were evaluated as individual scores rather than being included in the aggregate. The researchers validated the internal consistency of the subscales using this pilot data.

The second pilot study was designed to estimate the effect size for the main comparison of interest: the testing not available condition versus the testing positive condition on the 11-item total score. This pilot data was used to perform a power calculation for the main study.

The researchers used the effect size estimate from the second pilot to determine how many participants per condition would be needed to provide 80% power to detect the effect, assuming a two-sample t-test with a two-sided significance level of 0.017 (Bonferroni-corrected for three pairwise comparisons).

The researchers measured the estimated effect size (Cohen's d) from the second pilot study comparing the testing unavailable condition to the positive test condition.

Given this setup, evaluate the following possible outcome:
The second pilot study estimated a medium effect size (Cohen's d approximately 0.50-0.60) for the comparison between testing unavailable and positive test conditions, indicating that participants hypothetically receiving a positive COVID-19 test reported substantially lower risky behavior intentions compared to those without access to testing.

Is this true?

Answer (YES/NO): NO